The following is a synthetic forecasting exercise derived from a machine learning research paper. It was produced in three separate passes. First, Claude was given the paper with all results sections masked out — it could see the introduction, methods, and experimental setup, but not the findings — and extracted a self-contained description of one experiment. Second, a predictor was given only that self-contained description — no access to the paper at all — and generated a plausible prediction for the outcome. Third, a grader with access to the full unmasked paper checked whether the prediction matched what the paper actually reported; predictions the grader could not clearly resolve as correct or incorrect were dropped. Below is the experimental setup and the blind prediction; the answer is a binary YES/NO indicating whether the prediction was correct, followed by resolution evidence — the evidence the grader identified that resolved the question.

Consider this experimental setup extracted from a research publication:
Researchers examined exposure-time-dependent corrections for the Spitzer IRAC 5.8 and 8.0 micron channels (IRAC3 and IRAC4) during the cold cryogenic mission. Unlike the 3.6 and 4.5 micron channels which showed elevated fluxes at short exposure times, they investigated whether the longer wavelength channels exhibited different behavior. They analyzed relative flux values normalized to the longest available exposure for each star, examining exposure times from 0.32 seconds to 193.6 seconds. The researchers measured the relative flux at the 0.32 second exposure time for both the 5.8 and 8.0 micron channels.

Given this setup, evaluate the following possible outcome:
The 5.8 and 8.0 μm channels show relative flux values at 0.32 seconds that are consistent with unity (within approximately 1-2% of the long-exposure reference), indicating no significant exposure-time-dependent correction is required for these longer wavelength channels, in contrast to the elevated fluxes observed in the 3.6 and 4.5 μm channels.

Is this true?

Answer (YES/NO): NO